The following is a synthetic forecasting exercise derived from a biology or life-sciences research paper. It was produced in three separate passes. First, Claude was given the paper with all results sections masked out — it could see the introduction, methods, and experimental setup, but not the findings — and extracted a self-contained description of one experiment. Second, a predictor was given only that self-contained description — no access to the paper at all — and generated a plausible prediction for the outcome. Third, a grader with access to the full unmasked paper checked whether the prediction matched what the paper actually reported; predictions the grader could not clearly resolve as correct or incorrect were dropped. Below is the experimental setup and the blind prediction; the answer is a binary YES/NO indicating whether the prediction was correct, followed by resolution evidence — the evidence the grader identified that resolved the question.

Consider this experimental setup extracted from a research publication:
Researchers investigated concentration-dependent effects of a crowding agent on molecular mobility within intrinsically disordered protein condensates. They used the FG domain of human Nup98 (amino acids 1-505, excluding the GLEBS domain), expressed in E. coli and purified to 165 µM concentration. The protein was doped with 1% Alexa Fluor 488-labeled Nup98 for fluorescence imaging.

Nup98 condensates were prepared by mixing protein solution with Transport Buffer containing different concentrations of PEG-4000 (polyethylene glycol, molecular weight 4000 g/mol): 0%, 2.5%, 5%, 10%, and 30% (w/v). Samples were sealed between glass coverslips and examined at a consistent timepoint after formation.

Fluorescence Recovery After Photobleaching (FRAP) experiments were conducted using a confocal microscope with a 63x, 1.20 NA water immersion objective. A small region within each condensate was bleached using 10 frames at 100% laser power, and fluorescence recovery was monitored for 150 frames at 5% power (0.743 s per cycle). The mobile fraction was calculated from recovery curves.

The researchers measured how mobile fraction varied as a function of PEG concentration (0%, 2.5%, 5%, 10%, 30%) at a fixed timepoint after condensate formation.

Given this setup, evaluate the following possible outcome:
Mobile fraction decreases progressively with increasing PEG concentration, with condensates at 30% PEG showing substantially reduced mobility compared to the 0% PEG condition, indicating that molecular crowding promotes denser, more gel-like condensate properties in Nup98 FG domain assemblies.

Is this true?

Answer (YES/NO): YES